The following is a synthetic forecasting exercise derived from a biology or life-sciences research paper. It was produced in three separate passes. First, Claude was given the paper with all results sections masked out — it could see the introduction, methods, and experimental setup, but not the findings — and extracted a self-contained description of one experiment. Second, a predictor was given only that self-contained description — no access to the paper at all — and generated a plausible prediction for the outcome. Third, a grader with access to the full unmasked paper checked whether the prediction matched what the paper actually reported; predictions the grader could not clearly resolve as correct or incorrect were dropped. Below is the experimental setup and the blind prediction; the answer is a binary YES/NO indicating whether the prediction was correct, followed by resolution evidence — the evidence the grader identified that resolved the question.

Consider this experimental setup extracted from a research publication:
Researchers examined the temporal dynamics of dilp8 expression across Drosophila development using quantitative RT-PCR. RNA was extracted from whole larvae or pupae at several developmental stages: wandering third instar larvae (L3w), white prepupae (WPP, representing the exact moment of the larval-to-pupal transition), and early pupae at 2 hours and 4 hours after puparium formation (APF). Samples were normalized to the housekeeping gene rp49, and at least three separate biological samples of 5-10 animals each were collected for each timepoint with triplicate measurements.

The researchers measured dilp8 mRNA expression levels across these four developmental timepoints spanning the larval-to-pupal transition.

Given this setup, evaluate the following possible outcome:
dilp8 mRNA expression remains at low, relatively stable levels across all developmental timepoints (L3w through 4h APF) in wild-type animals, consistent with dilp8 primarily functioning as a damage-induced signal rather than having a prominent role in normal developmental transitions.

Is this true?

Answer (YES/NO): NO